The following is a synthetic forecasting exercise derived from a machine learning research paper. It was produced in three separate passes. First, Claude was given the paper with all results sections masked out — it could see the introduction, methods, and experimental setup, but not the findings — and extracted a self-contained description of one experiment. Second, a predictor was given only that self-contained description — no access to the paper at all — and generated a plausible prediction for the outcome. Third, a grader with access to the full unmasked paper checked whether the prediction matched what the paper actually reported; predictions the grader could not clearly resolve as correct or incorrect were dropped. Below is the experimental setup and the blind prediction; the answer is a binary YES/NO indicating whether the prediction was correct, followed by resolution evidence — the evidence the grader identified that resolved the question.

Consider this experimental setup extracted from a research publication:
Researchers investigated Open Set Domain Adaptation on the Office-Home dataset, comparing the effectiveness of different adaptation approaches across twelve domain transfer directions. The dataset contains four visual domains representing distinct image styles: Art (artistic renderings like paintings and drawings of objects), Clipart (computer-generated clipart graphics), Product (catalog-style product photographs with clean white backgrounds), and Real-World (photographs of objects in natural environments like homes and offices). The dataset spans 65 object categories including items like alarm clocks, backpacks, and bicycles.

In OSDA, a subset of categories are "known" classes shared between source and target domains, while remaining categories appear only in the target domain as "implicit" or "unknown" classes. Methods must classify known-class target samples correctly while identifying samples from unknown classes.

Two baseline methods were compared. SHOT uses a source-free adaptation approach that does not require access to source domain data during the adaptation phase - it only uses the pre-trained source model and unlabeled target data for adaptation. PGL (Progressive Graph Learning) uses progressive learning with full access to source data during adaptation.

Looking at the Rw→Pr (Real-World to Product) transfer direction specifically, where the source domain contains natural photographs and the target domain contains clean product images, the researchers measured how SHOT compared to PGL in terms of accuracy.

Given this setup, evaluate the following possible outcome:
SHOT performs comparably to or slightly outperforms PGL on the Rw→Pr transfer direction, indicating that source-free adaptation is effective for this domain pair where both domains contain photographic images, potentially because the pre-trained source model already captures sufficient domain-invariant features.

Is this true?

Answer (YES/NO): NO